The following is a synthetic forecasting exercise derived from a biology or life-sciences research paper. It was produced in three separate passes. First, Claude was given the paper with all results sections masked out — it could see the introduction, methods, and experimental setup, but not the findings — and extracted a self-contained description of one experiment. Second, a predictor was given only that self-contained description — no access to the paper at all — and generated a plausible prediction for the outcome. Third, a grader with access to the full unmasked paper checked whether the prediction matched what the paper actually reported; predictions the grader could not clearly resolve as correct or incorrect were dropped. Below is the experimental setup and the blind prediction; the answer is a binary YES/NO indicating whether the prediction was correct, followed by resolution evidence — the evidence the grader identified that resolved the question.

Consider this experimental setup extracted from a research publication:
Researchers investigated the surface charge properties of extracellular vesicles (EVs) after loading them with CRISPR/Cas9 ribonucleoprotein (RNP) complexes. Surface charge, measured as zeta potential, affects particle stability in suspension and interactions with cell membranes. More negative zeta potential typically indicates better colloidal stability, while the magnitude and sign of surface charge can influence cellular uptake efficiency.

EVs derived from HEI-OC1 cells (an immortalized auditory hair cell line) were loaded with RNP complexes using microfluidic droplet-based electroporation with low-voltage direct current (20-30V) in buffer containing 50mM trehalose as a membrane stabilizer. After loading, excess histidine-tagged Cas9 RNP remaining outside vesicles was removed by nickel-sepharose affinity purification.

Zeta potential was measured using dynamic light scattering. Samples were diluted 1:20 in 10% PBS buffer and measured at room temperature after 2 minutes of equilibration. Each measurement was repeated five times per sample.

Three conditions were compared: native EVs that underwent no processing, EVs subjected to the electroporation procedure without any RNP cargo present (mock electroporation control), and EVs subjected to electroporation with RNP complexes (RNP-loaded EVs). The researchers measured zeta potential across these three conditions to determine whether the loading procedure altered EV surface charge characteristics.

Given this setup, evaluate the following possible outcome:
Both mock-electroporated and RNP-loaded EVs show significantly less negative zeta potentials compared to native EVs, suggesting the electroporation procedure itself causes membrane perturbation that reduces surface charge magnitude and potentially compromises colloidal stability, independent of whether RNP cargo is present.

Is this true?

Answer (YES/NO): NO